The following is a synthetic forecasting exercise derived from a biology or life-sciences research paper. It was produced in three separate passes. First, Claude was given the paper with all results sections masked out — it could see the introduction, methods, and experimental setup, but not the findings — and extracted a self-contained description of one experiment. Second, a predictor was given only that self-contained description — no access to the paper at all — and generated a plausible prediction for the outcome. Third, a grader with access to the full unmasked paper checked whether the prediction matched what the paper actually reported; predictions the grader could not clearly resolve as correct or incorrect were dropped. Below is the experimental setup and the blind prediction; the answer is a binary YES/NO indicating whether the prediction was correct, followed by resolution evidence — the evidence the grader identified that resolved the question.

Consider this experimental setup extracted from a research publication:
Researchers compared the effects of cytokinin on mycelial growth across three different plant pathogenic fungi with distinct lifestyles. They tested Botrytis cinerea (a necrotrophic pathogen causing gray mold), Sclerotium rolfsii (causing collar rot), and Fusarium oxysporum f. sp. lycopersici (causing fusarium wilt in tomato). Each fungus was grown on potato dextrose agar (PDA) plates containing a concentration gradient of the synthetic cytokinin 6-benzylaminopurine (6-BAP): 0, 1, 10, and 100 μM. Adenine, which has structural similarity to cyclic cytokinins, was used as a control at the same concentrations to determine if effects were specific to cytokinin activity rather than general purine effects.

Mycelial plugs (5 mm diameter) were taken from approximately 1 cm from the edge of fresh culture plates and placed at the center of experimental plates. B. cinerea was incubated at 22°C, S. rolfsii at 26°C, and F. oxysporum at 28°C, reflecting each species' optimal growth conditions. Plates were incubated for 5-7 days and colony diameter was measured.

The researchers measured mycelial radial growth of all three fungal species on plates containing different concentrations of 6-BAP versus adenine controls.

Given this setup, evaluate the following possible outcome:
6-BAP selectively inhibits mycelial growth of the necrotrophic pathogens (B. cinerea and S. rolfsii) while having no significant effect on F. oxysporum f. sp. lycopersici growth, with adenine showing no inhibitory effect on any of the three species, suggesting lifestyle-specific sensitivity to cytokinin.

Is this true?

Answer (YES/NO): NO